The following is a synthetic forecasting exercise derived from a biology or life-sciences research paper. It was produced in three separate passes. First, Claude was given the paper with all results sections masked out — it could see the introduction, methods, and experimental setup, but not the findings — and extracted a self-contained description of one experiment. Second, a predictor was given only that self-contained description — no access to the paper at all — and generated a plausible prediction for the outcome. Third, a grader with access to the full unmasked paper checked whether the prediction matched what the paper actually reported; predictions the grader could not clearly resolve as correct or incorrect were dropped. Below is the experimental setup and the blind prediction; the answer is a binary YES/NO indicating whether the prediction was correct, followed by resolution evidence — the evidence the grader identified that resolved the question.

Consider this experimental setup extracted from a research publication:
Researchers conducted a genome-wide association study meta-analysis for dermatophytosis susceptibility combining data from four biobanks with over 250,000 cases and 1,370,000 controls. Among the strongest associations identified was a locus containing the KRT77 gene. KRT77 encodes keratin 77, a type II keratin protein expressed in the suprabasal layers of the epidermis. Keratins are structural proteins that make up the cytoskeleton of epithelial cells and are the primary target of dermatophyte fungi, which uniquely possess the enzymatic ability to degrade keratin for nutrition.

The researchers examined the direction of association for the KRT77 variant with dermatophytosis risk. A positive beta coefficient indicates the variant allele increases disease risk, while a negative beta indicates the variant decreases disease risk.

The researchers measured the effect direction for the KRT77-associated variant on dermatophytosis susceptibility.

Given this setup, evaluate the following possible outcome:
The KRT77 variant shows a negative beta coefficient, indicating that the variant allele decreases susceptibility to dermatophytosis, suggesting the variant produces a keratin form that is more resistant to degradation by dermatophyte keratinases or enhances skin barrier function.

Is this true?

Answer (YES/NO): NO